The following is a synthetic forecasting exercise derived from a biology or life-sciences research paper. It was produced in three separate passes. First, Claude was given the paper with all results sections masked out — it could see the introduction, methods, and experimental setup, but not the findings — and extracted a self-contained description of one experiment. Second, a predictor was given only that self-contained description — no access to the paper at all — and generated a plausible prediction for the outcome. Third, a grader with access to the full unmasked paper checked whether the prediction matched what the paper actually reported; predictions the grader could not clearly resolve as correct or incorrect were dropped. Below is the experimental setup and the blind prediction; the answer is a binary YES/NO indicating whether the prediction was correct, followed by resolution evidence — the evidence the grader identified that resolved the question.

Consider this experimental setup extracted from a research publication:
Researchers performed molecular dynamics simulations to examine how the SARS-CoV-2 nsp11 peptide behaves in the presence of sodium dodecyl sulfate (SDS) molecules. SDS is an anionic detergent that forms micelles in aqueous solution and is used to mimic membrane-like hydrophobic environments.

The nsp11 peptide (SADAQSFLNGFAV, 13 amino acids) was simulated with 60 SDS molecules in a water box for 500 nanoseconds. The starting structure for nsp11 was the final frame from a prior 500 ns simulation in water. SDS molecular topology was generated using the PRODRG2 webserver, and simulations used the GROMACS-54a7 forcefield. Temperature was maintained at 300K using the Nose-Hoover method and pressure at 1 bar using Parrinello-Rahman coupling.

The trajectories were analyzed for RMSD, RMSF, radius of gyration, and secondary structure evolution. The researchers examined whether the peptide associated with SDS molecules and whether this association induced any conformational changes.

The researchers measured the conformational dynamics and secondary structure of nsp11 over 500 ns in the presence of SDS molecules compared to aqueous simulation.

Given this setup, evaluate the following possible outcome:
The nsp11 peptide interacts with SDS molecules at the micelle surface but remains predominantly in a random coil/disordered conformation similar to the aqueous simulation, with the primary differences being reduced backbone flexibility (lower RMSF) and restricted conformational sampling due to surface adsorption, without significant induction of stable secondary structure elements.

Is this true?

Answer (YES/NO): NO